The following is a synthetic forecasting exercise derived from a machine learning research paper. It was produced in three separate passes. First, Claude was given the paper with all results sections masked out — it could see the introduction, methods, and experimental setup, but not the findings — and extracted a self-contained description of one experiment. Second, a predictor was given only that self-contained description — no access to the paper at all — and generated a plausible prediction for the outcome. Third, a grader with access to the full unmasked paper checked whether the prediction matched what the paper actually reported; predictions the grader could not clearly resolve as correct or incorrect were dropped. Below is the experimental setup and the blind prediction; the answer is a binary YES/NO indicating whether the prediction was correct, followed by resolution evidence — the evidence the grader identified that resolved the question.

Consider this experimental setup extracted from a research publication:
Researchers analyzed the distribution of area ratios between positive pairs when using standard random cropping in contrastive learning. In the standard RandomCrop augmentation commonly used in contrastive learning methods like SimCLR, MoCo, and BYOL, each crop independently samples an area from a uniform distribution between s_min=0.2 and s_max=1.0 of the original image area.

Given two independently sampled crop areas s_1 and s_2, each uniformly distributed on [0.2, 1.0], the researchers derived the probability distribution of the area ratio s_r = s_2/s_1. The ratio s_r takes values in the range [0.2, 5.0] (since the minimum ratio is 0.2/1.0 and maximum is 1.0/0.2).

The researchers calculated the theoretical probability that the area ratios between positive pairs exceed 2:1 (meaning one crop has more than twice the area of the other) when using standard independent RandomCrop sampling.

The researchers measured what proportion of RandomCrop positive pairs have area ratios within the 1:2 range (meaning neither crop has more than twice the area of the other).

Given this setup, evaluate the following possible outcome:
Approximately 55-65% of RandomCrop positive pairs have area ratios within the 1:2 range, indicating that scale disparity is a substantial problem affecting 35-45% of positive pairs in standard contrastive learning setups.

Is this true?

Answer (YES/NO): NO